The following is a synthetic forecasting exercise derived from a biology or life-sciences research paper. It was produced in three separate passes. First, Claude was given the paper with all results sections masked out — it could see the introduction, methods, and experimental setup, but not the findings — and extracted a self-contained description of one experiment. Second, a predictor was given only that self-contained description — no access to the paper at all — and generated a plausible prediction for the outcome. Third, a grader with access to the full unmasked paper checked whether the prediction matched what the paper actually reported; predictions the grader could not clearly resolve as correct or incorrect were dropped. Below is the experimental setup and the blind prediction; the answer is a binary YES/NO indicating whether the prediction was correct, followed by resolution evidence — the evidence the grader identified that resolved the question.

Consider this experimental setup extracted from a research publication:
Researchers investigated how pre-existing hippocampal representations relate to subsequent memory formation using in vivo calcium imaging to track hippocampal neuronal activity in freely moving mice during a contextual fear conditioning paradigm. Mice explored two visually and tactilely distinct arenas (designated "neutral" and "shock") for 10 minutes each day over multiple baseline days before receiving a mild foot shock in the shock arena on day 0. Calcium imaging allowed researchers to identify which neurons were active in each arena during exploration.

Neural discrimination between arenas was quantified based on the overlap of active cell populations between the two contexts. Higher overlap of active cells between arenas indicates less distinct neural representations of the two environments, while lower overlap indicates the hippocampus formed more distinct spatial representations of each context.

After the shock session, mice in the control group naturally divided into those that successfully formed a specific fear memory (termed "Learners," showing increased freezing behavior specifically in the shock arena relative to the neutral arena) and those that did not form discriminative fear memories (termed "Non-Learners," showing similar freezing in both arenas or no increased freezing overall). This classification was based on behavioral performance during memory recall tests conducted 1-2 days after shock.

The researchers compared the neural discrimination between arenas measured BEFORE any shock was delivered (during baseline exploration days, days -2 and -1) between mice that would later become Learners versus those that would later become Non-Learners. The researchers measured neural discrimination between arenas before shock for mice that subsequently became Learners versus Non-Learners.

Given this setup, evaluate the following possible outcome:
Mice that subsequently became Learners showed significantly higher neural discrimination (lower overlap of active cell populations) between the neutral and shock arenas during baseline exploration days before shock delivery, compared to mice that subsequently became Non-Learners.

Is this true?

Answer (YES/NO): YES